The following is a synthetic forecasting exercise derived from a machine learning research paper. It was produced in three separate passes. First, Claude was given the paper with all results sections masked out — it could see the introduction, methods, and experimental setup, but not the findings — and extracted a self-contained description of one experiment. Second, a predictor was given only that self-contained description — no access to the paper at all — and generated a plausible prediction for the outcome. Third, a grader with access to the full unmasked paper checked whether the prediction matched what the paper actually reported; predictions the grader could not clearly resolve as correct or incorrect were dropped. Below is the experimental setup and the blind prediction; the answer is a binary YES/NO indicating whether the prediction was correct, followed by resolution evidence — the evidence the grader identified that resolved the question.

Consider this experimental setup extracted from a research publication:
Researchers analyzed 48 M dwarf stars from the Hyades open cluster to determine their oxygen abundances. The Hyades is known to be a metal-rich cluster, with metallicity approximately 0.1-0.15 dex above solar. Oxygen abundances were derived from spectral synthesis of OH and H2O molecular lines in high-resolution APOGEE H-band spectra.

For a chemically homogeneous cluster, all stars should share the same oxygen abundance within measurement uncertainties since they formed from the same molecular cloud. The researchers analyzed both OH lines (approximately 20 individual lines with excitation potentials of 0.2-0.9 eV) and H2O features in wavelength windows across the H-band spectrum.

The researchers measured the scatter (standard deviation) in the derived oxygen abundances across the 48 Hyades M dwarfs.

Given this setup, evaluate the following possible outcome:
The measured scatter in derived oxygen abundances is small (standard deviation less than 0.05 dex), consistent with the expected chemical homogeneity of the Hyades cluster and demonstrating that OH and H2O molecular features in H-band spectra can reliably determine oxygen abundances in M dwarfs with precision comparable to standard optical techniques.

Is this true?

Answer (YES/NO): YES